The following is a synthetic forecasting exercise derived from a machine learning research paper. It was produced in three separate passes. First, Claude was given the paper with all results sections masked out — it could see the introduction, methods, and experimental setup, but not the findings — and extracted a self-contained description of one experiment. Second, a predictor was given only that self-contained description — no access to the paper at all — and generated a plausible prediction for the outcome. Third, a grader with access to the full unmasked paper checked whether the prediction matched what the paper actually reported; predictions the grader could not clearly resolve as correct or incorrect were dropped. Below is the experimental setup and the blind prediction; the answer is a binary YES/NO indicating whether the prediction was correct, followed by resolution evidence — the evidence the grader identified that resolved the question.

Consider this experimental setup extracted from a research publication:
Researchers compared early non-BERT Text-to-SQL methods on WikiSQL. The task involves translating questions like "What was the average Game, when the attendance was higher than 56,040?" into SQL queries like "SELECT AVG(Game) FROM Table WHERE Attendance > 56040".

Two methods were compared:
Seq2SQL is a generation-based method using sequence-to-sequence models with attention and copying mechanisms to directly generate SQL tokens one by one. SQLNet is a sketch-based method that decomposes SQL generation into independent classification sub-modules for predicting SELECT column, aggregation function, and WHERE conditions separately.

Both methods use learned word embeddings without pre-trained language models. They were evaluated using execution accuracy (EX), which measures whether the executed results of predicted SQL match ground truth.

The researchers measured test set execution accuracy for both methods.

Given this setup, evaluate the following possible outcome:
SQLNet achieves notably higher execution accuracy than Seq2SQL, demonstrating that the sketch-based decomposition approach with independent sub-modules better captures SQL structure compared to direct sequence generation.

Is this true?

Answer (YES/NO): YES